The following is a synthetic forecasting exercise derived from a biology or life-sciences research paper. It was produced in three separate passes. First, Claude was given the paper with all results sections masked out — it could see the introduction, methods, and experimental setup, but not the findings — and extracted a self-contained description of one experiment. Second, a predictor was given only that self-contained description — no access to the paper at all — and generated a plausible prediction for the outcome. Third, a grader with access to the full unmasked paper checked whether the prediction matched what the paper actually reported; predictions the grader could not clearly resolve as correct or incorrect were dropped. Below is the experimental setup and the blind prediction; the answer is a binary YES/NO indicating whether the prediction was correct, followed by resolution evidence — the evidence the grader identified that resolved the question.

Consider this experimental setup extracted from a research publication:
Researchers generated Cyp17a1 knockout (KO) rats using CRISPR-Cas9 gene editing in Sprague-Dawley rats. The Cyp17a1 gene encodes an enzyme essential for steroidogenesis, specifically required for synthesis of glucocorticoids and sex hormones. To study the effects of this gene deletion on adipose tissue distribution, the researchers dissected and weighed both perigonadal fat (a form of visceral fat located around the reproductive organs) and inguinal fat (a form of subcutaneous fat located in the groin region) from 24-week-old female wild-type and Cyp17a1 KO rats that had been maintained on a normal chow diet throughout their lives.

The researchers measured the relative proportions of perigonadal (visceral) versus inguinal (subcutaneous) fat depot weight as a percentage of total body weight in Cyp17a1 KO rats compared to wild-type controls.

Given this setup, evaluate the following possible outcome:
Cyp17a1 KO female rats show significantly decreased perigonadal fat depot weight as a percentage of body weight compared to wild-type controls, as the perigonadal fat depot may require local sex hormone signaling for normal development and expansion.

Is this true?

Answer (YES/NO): NO